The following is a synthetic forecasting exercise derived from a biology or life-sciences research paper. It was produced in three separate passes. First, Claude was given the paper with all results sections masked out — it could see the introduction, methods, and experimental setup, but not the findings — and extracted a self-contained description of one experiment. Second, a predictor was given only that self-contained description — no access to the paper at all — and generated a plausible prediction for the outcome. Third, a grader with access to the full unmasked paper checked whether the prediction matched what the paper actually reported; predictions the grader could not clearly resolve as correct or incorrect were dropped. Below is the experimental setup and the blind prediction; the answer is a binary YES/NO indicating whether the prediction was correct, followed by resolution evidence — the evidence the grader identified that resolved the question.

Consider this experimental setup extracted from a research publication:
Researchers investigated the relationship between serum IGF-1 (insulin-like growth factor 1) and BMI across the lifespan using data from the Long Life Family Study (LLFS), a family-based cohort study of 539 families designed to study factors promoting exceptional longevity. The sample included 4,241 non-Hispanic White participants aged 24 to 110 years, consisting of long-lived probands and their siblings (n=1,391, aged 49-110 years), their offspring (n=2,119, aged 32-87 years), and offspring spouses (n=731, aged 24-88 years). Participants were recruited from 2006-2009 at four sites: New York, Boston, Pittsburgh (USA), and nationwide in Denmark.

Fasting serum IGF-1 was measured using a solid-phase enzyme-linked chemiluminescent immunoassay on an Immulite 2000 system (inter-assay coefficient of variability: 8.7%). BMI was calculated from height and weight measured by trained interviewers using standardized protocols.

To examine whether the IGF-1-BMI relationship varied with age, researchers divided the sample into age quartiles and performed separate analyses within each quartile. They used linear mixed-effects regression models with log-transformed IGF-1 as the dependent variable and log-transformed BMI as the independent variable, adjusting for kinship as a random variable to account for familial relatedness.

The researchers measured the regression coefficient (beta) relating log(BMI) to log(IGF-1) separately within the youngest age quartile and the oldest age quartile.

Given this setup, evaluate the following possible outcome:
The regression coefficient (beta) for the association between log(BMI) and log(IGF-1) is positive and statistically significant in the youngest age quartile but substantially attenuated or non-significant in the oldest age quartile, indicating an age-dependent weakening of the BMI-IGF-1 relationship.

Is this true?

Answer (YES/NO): NO